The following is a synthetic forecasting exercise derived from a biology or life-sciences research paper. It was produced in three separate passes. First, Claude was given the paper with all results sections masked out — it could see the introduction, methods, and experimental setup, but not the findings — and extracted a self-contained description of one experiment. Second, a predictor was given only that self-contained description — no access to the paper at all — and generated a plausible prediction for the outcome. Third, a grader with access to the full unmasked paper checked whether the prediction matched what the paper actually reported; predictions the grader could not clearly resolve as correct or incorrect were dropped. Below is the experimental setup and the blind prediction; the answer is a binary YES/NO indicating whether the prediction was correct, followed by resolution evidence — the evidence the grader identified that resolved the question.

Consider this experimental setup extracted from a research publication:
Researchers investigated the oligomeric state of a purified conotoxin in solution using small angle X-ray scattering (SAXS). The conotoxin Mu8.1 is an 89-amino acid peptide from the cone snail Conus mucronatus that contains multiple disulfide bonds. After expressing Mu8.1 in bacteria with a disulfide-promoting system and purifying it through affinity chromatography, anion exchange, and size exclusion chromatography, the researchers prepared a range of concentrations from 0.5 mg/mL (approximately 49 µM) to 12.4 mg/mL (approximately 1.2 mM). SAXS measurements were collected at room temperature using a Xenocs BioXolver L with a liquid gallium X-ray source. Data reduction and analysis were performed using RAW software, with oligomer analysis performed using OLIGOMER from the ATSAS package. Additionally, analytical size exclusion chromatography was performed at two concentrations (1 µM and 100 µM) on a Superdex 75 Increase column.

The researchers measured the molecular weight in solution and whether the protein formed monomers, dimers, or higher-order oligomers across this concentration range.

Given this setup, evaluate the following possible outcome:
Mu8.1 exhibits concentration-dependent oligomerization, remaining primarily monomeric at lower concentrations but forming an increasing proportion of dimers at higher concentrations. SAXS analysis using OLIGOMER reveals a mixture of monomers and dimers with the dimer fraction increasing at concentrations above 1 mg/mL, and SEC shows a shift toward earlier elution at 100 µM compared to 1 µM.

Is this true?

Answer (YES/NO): NO